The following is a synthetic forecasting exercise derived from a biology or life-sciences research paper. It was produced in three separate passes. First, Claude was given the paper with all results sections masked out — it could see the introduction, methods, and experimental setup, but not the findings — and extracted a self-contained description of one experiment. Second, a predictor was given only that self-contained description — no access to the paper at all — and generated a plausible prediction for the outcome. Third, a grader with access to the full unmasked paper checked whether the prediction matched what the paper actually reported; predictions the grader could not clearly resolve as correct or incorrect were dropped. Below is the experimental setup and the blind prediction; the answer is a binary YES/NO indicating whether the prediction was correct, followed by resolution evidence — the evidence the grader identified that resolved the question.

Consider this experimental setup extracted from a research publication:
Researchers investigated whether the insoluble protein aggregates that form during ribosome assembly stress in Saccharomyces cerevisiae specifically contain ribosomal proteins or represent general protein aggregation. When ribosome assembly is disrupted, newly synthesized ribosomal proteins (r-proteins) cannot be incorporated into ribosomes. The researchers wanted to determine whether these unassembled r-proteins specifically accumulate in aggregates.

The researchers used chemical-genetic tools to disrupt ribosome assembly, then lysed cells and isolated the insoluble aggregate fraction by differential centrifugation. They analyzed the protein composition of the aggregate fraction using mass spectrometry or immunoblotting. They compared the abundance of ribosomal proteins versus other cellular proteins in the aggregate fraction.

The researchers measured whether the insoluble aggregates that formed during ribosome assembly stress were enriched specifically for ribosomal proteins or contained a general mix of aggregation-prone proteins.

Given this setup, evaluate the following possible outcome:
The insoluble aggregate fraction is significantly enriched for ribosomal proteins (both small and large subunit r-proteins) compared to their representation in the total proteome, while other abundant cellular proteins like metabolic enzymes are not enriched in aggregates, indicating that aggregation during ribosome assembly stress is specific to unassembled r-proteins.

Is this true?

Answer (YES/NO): YES